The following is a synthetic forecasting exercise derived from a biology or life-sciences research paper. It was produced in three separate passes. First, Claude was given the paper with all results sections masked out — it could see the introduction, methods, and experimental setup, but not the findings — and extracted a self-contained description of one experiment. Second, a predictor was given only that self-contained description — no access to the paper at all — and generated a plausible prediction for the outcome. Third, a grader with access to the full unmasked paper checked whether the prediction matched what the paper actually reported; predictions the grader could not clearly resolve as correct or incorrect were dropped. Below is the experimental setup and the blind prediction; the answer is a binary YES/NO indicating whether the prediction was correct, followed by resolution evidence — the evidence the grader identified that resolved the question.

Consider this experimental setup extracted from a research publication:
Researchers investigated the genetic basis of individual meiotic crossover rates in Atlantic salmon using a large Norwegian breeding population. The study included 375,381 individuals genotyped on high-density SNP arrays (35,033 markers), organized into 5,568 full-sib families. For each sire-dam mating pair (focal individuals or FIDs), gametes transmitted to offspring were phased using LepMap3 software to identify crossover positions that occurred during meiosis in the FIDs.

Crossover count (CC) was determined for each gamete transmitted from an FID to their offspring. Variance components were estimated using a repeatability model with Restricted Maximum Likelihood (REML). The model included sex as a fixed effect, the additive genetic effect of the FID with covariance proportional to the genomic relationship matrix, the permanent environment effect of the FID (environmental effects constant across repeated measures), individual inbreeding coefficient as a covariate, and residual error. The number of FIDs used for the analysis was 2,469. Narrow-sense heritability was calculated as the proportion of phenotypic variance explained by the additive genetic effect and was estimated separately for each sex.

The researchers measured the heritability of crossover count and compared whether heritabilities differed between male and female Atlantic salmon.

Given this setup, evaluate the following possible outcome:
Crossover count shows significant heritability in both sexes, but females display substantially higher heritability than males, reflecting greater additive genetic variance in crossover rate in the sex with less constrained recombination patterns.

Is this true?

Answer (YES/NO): NO